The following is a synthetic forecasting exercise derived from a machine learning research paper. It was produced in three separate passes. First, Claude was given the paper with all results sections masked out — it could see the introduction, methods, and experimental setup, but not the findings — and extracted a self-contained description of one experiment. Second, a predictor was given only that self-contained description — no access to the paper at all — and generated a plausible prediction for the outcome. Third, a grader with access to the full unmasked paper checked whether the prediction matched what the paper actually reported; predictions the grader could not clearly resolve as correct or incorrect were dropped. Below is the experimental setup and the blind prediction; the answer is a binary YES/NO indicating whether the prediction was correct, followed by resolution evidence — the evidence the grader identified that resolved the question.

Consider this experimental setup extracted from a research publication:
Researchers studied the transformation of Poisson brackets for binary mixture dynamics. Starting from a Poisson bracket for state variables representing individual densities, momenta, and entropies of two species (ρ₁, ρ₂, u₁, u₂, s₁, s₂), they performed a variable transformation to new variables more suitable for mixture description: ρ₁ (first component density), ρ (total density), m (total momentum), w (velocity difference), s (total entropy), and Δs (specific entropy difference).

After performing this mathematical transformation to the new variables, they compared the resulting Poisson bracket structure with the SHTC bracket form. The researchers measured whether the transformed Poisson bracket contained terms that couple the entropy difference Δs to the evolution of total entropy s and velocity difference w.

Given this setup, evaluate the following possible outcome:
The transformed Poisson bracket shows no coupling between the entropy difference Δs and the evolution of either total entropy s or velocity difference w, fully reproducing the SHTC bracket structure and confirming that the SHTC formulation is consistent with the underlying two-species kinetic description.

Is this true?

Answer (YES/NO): NO